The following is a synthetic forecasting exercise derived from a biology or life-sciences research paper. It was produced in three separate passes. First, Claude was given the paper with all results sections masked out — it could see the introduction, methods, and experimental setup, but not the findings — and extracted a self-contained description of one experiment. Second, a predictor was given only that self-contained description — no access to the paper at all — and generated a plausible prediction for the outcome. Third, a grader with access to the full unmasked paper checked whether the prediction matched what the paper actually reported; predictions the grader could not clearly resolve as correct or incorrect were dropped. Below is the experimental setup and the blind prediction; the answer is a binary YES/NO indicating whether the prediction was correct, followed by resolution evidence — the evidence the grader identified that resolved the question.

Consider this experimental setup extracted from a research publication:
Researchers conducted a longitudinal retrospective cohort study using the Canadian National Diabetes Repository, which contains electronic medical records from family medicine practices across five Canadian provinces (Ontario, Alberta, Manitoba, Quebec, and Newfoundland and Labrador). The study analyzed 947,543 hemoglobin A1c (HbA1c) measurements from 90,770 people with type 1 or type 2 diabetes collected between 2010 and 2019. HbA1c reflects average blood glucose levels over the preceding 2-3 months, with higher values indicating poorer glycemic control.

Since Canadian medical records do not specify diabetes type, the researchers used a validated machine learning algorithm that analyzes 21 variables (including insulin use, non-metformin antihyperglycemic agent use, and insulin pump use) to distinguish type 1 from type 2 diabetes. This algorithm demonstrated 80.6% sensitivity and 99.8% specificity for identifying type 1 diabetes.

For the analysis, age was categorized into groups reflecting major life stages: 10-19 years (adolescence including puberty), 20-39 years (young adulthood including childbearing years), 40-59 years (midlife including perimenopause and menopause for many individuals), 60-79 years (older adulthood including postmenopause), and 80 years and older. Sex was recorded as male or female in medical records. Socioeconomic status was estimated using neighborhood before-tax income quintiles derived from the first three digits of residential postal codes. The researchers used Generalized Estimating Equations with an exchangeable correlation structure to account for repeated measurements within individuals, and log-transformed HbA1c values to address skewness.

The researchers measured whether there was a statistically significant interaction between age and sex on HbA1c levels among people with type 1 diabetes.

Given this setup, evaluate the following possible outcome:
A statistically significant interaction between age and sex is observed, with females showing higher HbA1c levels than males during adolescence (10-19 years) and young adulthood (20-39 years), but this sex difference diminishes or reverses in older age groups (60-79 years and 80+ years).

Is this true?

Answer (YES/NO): NO